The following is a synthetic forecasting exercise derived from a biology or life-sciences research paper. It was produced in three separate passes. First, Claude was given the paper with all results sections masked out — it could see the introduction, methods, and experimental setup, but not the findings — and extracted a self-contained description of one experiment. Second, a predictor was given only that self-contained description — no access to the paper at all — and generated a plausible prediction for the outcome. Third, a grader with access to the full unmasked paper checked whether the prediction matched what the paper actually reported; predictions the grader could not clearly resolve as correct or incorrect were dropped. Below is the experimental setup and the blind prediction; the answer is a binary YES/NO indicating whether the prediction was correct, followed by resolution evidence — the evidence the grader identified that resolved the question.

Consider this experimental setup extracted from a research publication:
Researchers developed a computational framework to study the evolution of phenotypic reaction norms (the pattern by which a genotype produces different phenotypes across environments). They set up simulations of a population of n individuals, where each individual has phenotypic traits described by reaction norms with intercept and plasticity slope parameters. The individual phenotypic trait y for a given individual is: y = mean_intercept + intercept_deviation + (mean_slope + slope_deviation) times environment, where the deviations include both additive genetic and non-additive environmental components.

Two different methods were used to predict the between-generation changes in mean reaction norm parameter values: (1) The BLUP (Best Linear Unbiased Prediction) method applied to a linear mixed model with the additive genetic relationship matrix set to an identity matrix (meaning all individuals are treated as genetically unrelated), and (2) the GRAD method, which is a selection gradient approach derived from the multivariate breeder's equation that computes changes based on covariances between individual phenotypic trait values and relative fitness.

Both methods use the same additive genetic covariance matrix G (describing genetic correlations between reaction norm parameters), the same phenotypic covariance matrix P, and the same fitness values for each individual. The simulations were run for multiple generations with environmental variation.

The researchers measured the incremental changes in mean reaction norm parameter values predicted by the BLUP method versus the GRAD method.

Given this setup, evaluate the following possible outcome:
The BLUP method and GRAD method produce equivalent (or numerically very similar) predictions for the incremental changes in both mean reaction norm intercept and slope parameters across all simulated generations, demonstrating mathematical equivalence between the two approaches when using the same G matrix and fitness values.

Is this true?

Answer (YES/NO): YES